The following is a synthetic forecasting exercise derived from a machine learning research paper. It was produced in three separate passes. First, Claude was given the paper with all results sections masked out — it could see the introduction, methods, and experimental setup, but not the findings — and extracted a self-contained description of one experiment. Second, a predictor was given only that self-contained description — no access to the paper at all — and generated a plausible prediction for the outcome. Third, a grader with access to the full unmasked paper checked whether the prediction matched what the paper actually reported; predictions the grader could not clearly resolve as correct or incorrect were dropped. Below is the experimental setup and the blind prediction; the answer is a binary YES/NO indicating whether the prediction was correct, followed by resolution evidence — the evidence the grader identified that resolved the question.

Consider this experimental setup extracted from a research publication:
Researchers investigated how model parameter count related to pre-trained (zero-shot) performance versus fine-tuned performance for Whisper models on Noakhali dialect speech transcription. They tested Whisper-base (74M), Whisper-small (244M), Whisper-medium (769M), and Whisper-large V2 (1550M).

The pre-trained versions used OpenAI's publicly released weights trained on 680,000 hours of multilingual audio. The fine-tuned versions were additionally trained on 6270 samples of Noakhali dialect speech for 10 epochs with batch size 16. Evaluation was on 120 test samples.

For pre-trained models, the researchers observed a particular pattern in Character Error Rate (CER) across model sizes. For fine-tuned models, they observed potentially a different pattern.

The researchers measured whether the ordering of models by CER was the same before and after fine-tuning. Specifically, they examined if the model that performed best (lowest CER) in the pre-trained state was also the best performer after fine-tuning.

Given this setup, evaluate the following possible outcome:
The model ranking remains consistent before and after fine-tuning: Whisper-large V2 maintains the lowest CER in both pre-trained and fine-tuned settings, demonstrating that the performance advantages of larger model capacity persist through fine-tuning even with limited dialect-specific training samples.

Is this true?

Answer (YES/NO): YES